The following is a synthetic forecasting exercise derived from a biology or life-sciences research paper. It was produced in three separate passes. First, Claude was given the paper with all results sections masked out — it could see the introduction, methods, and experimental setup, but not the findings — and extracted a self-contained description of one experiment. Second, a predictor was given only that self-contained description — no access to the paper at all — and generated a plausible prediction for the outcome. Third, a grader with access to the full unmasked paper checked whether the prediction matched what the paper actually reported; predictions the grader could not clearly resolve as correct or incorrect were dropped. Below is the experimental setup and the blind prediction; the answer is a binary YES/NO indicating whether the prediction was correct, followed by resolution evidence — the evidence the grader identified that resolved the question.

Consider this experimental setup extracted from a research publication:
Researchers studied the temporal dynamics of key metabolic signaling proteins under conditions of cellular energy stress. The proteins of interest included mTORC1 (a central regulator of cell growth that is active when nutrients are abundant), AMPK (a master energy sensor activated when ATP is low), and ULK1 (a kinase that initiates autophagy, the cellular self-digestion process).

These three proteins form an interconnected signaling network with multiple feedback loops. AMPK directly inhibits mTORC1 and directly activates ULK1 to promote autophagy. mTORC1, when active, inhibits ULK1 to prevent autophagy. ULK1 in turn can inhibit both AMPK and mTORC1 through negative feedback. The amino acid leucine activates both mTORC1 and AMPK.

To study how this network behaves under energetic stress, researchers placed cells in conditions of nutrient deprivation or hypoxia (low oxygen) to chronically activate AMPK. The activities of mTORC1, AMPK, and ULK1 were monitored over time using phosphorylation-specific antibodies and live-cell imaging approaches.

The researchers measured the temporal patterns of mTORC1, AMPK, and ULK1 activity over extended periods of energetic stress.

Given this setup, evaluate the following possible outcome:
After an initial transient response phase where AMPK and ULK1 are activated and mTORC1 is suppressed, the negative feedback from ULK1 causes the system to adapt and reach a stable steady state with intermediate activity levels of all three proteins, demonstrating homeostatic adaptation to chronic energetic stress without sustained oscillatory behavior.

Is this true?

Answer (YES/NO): NO